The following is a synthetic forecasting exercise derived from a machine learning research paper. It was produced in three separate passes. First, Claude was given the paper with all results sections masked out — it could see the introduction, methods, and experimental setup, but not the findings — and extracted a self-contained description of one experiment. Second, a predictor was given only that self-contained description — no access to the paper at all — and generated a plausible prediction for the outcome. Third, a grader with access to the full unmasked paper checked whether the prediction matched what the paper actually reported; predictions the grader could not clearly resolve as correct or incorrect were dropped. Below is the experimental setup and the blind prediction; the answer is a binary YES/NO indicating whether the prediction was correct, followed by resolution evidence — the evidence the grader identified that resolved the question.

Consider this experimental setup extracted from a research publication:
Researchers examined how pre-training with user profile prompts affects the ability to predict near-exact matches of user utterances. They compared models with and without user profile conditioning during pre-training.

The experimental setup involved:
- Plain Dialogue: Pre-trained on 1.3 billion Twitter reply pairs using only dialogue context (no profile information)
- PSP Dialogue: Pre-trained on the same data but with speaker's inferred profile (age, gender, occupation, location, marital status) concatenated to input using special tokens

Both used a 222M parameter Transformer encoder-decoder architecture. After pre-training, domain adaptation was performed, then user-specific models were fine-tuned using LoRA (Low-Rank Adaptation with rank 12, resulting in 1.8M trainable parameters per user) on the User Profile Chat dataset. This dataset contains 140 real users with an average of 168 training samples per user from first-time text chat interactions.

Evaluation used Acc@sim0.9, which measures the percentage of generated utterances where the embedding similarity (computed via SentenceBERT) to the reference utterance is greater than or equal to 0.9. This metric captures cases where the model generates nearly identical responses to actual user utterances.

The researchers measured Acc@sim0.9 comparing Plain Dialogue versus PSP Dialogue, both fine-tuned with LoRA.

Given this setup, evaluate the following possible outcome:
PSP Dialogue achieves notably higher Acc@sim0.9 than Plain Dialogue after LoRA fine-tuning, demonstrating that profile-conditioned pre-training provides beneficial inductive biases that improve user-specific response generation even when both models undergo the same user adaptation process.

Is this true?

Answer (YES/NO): NO